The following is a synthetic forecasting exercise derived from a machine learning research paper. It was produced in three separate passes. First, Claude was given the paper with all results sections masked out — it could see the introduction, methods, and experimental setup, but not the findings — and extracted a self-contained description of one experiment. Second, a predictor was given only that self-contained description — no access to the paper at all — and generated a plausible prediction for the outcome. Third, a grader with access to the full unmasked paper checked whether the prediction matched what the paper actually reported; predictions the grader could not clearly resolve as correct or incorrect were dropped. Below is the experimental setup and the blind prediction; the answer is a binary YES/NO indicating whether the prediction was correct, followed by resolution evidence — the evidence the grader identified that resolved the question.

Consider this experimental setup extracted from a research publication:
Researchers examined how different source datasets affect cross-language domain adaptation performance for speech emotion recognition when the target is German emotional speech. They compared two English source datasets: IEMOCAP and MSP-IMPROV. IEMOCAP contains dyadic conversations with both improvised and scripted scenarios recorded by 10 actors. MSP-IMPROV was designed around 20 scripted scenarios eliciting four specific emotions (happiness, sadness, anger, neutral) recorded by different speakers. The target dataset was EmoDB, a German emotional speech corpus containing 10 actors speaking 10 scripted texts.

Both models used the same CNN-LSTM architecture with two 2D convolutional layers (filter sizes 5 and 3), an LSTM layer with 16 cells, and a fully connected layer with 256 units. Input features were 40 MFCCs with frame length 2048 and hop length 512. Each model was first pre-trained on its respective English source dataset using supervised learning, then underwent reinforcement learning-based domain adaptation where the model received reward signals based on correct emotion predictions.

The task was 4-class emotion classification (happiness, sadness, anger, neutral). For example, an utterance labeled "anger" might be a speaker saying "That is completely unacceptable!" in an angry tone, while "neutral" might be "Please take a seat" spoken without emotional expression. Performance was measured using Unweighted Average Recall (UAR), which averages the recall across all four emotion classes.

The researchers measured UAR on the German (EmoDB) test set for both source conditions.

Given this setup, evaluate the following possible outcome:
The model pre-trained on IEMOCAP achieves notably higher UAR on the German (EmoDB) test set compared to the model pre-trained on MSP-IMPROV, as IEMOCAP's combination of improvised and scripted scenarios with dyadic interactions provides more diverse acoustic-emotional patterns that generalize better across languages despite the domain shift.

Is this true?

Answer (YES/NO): YES